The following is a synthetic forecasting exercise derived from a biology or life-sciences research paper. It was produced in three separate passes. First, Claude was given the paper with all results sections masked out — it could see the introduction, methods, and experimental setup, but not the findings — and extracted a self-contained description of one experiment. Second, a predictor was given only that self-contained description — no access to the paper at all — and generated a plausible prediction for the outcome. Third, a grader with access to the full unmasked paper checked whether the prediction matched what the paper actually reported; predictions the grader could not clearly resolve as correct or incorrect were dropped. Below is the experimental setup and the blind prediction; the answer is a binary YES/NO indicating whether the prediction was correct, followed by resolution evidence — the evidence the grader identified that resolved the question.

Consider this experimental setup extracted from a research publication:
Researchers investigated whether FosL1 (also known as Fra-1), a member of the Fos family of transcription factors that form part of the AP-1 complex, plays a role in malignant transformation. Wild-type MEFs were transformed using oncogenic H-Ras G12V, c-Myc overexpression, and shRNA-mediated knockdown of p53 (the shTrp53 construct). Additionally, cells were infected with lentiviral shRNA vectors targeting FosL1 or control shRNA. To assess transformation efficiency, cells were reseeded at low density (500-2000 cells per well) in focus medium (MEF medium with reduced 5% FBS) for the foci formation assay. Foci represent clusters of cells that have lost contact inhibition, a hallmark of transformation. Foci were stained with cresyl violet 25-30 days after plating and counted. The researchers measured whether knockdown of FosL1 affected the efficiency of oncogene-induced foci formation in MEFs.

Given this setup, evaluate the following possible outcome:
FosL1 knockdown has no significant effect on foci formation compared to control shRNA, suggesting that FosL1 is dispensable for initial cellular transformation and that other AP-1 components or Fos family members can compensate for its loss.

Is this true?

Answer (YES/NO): NO